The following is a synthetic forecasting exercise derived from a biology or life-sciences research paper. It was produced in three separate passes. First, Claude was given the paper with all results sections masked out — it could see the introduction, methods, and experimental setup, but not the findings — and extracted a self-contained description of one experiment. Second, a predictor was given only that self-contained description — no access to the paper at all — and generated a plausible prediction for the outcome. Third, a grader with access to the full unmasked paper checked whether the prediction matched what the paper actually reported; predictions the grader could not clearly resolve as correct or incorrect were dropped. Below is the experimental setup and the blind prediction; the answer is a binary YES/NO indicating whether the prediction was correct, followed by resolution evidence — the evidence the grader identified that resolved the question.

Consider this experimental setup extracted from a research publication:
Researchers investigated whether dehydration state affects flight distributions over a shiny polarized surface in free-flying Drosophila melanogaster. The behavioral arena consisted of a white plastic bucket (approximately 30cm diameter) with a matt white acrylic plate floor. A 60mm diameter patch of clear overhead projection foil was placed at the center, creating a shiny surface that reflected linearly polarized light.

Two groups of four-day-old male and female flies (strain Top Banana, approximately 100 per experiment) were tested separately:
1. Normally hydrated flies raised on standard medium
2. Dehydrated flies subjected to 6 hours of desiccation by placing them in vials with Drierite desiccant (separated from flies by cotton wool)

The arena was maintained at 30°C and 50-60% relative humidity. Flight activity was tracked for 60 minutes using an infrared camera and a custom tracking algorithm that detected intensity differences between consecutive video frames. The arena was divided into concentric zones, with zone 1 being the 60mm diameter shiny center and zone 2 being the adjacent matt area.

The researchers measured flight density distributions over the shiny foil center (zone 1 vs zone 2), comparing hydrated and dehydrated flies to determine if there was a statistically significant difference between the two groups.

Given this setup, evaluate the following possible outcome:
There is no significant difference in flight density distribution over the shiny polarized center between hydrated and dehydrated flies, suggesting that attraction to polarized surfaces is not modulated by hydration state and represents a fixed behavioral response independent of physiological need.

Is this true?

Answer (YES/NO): NO